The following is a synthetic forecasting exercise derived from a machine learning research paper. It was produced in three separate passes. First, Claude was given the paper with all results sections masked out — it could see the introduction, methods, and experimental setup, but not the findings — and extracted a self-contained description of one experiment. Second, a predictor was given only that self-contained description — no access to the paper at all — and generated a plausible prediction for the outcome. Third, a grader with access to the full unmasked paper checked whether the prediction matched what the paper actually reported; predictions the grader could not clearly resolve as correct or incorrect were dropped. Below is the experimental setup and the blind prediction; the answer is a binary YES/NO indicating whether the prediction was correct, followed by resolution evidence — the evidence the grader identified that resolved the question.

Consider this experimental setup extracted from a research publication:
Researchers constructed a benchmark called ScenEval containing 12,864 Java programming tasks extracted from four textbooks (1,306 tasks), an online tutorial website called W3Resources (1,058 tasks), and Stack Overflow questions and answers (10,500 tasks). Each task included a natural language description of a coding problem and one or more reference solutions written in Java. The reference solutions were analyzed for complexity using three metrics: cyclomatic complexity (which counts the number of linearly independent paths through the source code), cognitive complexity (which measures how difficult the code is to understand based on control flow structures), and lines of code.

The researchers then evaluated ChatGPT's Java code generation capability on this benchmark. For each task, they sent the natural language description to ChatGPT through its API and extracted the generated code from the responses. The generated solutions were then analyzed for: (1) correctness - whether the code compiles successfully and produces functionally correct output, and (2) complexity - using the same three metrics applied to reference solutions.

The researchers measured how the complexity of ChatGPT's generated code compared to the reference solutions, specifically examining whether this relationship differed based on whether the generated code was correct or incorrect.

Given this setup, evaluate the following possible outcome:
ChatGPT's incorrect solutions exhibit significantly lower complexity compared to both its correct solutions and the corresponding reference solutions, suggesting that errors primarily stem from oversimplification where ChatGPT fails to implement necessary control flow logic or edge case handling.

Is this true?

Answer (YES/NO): NO